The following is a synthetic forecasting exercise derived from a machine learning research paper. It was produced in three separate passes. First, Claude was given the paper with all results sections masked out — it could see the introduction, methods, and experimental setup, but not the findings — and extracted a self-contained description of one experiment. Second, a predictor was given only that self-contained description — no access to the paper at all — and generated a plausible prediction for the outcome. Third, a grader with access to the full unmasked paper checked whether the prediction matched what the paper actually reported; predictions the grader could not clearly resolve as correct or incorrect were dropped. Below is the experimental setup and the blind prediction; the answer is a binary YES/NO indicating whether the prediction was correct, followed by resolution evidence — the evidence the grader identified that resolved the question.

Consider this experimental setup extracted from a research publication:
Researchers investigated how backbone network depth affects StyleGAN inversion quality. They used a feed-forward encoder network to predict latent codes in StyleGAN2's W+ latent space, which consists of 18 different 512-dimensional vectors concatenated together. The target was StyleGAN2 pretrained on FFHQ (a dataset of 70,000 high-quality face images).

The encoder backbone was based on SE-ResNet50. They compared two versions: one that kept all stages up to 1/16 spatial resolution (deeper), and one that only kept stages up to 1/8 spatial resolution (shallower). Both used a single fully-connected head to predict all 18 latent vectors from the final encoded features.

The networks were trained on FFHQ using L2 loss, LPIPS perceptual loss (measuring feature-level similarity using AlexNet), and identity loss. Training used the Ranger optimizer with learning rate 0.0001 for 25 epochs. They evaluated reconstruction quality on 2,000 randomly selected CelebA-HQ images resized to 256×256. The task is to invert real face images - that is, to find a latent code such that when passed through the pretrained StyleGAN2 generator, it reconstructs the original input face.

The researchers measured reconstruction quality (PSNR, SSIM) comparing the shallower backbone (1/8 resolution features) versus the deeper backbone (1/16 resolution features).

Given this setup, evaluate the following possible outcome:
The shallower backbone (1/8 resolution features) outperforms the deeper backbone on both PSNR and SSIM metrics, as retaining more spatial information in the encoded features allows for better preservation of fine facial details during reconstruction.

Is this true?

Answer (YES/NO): YES